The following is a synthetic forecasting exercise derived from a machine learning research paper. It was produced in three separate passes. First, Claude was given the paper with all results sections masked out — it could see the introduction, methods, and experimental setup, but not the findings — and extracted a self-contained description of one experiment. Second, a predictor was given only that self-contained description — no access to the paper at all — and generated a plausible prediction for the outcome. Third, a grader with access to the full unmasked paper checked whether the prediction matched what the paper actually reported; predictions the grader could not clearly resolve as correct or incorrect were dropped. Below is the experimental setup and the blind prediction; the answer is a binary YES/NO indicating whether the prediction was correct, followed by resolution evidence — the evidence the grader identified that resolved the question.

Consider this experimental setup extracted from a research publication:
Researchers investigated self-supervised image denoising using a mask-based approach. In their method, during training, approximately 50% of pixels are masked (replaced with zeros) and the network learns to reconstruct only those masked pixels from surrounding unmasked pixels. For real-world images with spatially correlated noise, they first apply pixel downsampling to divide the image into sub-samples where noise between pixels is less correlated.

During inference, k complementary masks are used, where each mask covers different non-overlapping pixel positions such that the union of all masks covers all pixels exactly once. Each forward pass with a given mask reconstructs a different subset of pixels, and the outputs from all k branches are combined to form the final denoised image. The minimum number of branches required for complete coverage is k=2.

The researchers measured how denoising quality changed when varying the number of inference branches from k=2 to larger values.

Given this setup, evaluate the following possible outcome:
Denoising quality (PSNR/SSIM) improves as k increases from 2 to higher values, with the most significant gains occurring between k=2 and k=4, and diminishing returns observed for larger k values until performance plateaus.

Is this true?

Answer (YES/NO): NO